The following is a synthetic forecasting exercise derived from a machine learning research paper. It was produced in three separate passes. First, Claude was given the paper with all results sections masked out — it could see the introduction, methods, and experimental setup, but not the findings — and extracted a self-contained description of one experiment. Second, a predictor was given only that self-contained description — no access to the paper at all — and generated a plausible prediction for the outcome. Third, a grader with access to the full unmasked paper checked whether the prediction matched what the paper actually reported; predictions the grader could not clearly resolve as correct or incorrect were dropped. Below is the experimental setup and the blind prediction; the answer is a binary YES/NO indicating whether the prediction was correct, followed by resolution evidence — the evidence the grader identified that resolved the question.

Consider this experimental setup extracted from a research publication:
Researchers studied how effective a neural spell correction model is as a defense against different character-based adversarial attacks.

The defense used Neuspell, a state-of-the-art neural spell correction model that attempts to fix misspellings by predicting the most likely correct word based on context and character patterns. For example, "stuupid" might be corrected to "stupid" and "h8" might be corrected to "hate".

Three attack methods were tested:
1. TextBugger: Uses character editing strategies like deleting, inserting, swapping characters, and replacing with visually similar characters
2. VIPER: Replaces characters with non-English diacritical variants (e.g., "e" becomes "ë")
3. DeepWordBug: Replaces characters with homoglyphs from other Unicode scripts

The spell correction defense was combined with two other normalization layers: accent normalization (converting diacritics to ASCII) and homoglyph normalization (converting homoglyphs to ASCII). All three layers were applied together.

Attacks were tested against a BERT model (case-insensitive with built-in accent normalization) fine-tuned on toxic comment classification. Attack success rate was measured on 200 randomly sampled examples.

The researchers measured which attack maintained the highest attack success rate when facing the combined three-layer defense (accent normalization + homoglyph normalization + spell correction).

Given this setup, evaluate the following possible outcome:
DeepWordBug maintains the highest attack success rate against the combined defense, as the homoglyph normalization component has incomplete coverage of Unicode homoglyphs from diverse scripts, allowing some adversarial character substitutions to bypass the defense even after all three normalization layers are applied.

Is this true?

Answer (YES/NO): NO